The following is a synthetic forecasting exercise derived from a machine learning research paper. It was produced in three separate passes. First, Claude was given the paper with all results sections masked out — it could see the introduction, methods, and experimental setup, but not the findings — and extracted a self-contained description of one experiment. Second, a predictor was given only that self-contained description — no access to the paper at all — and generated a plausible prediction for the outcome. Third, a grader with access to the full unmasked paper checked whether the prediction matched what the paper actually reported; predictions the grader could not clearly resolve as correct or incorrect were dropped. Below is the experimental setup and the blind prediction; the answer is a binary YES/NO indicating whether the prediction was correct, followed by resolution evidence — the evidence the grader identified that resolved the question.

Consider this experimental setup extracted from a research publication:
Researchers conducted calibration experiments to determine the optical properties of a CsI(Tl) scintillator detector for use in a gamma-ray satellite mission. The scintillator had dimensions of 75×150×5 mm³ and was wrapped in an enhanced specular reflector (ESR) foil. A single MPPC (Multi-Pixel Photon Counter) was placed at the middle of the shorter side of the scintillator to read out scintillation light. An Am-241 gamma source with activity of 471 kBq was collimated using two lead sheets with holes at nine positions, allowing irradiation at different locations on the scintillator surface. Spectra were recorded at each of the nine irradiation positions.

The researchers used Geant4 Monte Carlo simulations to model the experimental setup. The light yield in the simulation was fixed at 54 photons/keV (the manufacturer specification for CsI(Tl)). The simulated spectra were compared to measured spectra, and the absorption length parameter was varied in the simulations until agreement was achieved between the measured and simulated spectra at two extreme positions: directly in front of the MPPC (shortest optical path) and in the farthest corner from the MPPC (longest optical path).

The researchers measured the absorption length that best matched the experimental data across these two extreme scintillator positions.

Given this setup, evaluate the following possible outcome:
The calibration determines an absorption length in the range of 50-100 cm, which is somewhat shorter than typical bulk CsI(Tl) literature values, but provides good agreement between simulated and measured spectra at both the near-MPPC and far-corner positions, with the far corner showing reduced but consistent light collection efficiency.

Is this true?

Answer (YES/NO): YES